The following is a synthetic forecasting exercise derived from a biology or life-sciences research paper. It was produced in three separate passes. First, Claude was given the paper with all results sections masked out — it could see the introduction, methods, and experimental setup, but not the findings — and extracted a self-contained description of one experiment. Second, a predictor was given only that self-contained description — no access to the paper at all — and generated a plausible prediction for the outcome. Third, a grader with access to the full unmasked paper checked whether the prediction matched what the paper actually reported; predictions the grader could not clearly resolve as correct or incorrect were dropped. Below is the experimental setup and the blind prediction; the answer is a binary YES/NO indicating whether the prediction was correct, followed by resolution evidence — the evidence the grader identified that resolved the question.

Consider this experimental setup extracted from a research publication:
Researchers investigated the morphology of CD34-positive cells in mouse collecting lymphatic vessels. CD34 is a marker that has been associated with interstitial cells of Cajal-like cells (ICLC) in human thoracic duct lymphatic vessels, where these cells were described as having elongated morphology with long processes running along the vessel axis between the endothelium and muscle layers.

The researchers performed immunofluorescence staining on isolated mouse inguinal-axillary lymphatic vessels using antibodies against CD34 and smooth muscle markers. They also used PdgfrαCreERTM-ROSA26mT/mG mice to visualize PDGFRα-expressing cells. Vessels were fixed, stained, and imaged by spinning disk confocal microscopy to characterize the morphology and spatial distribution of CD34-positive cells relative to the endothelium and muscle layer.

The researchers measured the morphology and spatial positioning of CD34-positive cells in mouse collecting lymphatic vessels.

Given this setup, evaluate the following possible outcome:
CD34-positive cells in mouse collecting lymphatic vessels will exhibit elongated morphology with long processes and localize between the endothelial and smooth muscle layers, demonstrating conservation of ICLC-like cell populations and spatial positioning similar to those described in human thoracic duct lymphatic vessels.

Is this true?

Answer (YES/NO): NO